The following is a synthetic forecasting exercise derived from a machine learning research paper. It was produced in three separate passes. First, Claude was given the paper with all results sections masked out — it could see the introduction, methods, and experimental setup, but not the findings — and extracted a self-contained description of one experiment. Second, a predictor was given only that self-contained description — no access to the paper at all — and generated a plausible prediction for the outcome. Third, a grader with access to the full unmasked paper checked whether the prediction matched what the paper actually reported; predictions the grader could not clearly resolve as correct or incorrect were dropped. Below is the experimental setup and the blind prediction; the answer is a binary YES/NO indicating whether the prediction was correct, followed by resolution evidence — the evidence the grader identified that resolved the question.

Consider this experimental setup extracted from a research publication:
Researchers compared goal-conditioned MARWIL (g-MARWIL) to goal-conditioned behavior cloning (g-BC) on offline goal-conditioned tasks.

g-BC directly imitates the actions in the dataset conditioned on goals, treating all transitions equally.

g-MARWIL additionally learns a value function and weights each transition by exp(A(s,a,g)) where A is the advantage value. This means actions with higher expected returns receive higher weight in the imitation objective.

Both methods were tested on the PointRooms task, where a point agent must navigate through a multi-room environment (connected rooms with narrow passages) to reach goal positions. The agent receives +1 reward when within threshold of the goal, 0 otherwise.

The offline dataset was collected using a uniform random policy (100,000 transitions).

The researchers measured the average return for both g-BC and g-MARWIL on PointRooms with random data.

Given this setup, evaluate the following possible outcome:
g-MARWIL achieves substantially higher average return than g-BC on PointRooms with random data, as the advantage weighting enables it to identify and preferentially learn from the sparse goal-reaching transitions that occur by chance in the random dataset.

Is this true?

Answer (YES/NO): YES